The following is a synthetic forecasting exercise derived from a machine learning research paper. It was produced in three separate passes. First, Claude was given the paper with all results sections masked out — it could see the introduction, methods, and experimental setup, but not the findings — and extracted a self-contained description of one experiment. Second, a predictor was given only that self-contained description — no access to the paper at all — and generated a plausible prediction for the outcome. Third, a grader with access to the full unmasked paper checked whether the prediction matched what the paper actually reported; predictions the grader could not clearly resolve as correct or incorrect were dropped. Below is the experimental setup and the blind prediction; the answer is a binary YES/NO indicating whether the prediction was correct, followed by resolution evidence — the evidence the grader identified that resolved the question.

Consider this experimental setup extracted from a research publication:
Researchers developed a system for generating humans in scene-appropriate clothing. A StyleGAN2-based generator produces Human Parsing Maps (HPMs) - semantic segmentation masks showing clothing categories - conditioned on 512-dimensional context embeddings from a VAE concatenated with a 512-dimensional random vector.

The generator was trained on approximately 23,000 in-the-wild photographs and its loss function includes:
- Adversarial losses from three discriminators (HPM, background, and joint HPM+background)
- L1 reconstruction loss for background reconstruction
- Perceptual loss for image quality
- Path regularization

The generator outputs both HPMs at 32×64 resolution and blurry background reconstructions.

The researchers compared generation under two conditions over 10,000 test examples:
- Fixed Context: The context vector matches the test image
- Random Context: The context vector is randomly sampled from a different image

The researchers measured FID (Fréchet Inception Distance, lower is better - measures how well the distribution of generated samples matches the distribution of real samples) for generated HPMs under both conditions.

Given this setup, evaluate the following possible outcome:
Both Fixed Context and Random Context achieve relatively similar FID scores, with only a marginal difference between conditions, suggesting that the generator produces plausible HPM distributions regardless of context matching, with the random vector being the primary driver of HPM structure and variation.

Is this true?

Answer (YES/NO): YES